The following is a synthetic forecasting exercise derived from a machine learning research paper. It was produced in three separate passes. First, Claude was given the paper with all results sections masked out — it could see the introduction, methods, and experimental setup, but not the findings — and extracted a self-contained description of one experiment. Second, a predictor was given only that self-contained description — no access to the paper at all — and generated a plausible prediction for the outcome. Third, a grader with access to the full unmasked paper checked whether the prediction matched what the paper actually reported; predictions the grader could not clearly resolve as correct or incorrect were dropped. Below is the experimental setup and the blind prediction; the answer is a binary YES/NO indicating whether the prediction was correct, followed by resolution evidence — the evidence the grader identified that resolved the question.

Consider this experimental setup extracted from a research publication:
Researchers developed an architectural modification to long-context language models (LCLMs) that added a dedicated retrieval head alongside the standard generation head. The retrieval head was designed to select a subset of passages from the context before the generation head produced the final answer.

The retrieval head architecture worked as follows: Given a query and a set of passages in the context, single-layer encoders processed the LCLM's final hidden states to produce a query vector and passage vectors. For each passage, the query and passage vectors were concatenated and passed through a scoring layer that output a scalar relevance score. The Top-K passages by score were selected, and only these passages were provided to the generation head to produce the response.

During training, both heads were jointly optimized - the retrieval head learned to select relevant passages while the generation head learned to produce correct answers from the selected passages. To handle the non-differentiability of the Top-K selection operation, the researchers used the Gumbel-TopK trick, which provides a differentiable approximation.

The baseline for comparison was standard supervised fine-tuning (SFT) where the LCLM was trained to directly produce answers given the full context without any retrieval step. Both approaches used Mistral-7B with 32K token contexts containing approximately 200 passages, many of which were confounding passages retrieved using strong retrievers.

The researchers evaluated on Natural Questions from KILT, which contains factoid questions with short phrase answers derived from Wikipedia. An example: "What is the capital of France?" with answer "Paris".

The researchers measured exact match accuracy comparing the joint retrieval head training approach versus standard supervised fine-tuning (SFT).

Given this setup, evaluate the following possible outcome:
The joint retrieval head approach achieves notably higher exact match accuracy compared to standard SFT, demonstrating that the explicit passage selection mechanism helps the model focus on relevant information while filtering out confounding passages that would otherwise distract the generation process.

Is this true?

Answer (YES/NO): NO